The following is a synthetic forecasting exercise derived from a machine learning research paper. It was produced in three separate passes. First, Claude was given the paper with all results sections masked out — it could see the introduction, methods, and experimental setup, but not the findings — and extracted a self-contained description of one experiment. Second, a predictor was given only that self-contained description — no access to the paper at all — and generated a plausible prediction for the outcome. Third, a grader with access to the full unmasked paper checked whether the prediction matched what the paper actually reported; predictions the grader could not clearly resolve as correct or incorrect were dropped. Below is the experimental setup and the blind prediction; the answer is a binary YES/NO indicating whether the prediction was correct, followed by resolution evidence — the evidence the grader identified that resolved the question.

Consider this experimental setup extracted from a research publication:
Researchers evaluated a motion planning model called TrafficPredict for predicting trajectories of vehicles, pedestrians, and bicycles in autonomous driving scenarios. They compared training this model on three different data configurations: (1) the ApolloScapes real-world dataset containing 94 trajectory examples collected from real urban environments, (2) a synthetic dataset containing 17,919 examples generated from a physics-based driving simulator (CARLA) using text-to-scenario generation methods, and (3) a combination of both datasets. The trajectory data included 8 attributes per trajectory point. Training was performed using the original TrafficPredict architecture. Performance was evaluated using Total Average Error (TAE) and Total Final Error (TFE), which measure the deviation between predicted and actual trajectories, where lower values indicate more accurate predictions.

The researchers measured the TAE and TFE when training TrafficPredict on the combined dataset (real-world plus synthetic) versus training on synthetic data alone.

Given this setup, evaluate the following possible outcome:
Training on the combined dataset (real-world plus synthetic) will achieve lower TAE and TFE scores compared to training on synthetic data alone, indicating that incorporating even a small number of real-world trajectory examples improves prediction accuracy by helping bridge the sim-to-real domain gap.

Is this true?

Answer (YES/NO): NO